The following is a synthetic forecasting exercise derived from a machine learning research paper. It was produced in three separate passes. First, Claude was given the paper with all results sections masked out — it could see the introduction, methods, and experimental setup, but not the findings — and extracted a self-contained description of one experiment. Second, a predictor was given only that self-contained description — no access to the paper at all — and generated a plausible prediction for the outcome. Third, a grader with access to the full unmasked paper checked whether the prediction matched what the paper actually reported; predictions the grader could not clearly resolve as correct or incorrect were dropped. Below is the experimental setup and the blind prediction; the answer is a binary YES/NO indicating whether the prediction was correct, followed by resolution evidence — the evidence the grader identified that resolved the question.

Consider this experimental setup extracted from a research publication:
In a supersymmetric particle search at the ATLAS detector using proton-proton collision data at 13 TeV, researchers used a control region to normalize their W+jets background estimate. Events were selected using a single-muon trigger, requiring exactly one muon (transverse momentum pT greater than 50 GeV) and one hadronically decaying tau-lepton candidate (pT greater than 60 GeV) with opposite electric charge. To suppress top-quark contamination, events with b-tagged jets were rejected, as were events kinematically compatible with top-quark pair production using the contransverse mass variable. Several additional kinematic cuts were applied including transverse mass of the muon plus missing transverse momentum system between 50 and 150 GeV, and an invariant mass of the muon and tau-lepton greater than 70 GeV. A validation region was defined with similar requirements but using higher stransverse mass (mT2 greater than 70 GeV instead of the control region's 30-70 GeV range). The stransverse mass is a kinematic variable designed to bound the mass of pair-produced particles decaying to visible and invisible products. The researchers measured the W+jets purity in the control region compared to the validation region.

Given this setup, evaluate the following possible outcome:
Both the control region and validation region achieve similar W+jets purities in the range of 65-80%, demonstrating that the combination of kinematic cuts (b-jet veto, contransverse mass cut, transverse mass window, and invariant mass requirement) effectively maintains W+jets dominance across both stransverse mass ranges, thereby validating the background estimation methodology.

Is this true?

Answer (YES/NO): NO